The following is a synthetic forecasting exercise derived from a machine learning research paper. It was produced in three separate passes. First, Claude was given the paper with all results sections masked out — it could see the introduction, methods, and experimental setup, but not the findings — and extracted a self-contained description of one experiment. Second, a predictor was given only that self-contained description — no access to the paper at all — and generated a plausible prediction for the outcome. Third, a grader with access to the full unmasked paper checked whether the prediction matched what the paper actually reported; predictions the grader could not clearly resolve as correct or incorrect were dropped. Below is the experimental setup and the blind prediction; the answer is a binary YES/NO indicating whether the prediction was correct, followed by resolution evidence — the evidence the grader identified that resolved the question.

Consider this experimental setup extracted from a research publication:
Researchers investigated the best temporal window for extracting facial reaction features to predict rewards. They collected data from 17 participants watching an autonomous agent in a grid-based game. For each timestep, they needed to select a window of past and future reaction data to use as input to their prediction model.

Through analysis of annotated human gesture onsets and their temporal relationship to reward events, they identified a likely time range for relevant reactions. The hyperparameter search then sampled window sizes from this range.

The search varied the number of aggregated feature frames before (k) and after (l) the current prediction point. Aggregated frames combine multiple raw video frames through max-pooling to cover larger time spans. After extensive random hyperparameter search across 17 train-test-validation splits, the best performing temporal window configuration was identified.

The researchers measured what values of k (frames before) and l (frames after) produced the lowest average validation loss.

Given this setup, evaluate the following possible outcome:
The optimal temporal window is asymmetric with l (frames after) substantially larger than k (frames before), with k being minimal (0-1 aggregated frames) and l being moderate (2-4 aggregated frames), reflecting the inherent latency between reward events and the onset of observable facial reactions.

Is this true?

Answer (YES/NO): NO